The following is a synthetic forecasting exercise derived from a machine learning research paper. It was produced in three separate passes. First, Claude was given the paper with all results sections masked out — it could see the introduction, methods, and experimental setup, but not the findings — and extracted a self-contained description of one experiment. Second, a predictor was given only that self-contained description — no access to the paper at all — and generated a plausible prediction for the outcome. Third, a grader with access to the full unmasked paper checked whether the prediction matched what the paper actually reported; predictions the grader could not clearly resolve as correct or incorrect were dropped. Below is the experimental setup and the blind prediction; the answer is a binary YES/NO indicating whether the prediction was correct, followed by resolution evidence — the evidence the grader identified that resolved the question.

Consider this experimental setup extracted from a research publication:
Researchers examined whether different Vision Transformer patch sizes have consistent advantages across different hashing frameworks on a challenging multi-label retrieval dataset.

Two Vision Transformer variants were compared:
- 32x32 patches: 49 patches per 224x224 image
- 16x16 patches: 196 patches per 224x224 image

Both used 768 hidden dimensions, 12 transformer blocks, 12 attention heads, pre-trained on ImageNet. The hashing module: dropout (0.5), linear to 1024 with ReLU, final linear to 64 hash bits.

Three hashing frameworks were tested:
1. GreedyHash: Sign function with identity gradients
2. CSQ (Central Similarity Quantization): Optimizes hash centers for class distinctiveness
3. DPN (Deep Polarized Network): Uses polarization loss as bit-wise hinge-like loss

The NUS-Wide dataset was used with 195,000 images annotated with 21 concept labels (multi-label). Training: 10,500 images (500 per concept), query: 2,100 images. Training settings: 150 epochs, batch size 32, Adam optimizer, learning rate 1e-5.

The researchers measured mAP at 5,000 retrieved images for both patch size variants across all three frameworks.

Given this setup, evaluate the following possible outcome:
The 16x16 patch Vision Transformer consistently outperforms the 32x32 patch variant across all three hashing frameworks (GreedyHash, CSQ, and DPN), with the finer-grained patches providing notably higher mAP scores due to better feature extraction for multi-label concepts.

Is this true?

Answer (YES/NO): NO